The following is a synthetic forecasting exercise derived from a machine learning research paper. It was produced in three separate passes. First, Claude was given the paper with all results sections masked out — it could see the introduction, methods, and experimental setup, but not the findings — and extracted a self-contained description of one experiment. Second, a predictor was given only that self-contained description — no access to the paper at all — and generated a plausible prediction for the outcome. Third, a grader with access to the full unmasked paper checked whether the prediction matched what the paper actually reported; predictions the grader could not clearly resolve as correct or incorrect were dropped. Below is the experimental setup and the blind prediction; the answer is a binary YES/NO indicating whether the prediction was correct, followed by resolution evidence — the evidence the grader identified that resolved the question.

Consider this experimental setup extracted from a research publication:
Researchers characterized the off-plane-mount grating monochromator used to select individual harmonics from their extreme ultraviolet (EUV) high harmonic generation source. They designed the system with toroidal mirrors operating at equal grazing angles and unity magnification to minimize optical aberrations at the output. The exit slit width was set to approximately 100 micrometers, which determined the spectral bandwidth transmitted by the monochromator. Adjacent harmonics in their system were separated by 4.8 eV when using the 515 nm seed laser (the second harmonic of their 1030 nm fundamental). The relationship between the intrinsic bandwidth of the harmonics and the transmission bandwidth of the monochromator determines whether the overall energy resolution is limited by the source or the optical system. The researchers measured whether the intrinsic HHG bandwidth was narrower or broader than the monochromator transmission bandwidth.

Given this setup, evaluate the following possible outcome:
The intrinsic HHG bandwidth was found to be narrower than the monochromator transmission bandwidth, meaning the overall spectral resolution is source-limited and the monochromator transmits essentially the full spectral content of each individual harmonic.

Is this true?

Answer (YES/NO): YES